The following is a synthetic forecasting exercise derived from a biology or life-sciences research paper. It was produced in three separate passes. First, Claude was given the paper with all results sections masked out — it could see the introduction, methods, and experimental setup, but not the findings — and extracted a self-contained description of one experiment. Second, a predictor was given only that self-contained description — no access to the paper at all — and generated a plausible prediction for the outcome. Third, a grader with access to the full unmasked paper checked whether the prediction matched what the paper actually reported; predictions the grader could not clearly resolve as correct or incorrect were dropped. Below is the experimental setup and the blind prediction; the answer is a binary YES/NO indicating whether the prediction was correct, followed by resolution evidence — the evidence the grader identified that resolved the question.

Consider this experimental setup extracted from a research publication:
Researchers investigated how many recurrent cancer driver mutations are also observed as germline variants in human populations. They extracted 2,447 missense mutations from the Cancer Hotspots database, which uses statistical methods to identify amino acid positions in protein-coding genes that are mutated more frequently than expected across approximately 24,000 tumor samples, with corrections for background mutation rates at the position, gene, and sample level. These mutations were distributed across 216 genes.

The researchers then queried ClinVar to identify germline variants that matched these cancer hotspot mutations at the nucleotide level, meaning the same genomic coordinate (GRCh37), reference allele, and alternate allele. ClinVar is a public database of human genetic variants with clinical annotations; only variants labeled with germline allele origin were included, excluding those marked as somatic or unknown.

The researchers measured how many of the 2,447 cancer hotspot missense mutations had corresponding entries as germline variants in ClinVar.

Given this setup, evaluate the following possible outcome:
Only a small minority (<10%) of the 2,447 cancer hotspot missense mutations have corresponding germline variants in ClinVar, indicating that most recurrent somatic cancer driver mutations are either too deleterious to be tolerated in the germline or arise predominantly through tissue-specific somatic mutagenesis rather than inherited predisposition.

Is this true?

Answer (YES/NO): NO